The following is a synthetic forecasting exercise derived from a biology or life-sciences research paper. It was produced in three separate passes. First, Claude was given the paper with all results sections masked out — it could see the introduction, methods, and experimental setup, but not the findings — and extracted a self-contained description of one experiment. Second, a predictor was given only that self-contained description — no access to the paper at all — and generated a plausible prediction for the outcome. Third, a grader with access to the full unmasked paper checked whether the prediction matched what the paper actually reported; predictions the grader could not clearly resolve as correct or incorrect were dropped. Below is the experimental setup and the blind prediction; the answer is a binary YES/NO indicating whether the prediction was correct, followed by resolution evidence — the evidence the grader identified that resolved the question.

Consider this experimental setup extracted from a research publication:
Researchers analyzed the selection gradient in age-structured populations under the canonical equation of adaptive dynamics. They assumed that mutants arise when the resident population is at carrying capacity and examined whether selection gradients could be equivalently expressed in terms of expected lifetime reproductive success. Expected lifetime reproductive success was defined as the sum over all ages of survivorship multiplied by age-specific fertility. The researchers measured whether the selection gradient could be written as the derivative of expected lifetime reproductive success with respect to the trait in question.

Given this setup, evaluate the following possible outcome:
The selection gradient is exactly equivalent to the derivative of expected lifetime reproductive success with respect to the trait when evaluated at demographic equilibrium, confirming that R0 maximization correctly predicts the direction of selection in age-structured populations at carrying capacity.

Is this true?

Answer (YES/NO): YES